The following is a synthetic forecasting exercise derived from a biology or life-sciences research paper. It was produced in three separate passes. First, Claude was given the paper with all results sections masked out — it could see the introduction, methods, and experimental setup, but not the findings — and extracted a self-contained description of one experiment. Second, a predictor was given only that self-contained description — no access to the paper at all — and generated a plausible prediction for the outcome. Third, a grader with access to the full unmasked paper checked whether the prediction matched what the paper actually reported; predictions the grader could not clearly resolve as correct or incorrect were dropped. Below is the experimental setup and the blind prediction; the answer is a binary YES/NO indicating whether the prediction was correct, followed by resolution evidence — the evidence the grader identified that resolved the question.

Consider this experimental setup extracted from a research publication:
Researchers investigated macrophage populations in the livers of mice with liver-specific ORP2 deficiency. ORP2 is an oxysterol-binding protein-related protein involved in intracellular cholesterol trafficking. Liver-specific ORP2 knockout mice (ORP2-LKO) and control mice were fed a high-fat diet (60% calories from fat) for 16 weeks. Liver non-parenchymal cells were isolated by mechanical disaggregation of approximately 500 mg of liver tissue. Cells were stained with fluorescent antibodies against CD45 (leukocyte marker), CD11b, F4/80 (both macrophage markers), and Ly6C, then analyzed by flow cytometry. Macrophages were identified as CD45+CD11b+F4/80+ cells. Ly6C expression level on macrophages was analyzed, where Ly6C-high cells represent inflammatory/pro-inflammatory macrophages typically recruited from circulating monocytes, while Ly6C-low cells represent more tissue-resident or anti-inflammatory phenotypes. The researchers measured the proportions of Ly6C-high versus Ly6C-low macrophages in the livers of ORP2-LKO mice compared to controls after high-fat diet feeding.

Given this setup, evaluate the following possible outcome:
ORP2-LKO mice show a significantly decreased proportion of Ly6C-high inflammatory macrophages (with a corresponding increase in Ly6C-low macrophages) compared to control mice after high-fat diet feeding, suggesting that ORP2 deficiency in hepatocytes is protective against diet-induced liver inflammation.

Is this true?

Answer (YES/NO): NO